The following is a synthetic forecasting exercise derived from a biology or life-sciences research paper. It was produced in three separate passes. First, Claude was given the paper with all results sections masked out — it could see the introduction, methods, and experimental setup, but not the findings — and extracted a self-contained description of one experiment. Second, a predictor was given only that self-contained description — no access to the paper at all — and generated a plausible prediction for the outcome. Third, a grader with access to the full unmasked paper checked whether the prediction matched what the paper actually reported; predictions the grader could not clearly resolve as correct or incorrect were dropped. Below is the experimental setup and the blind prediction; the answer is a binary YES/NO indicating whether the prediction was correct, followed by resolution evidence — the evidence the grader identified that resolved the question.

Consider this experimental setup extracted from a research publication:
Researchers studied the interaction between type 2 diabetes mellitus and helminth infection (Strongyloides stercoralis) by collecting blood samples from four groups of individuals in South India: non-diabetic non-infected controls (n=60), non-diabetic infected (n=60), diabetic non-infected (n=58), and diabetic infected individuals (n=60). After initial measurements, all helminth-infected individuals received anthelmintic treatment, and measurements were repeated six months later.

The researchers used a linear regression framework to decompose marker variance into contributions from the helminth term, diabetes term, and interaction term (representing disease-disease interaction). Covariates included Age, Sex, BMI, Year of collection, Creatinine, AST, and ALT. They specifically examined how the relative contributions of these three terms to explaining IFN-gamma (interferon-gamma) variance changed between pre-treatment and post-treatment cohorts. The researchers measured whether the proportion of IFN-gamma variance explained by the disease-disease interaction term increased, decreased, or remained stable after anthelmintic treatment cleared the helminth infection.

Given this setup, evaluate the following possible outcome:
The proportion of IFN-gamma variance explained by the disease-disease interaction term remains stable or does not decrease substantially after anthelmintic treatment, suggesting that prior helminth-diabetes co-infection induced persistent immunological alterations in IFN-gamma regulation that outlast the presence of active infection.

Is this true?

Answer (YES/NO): NO